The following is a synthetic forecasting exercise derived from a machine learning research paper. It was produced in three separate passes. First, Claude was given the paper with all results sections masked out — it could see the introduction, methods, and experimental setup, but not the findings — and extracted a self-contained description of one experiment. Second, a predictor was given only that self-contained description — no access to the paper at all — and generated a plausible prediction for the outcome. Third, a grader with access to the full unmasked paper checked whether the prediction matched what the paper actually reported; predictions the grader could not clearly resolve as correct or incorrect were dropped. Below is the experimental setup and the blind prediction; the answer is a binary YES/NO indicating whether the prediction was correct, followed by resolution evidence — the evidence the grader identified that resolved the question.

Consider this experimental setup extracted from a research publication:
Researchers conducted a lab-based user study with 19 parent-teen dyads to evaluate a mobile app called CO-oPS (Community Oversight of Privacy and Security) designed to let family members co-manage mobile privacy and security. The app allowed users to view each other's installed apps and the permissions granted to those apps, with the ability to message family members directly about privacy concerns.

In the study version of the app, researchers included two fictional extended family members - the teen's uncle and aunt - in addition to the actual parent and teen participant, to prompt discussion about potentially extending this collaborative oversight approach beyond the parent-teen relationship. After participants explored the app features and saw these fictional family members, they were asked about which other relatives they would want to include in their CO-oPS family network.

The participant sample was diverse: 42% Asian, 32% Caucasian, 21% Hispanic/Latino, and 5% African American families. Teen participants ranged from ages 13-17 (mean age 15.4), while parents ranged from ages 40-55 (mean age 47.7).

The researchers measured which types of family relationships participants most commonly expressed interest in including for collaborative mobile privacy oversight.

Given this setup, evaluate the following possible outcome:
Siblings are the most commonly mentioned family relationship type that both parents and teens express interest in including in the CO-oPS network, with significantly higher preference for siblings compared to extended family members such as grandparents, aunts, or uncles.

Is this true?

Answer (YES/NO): NO